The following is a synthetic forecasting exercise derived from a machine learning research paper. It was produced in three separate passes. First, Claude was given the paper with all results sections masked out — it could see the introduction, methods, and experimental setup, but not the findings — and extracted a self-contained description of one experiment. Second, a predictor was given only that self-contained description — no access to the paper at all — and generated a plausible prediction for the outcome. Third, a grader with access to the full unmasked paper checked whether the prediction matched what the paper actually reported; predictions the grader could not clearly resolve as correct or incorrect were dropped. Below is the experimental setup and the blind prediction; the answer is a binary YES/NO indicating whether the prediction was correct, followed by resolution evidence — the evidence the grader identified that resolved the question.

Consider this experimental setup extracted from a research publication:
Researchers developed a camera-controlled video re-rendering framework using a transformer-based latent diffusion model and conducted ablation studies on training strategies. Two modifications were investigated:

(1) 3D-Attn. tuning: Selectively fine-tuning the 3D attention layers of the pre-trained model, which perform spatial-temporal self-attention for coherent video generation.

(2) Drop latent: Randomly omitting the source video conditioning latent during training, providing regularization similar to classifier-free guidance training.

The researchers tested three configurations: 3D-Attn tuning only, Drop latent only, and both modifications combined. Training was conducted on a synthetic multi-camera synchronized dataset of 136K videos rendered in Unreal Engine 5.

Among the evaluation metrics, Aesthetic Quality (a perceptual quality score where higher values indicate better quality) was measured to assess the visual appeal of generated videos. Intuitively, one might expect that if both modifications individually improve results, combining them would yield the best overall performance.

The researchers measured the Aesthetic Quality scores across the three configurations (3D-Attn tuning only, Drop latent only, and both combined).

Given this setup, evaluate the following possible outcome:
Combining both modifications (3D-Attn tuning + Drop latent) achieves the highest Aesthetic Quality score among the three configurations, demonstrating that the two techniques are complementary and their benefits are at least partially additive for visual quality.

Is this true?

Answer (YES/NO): NO